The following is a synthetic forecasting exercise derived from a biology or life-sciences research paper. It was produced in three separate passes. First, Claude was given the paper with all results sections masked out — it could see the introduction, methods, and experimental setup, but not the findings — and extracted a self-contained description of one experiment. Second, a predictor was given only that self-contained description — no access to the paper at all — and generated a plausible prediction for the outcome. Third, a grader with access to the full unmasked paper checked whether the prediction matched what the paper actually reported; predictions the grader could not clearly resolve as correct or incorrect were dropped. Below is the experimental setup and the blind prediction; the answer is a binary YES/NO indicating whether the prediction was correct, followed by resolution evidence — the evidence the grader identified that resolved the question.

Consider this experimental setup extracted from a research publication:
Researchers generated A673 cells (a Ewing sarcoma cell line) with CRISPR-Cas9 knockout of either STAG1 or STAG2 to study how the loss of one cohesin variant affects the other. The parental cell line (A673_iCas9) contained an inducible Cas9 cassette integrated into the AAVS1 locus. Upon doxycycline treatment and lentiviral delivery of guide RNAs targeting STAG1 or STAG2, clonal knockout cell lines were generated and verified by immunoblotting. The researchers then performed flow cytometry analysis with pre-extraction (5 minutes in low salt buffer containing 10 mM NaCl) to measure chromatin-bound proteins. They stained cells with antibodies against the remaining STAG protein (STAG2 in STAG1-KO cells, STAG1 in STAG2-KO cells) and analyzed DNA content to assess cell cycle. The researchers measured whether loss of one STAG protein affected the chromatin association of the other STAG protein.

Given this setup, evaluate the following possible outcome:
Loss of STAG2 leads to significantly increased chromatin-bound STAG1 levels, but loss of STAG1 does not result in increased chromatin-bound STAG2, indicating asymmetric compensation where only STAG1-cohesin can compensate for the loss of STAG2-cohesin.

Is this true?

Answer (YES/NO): NO